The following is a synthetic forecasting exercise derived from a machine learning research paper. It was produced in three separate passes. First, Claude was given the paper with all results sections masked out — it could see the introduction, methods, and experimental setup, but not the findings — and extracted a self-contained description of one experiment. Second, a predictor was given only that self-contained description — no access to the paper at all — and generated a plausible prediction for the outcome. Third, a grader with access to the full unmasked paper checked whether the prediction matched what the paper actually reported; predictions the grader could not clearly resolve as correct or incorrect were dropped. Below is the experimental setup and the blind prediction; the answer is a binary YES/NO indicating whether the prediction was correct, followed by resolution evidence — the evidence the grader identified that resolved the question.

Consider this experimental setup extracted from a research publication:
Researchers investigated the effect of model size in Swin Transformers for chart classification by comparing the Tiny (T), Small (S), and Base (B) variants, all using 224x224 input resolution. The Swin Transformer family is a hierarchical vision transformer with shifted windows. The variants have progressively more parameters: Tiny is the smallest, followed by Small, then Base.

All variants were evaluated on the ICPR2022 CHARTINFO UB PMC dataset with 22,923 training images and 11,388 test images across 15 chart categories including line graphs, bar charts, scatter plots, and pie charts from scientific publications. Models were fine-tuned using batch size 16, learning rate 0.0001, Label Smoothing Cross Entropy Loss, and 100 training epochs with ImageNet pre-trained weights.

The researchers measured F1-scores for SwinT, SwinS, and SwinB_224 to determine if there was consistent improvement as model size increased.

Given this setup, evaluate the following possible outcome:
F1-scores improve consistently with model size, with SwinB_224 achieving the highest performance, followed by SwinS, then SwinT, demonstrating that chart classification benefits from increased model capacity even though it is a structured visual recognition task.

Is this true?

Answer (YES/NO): NO